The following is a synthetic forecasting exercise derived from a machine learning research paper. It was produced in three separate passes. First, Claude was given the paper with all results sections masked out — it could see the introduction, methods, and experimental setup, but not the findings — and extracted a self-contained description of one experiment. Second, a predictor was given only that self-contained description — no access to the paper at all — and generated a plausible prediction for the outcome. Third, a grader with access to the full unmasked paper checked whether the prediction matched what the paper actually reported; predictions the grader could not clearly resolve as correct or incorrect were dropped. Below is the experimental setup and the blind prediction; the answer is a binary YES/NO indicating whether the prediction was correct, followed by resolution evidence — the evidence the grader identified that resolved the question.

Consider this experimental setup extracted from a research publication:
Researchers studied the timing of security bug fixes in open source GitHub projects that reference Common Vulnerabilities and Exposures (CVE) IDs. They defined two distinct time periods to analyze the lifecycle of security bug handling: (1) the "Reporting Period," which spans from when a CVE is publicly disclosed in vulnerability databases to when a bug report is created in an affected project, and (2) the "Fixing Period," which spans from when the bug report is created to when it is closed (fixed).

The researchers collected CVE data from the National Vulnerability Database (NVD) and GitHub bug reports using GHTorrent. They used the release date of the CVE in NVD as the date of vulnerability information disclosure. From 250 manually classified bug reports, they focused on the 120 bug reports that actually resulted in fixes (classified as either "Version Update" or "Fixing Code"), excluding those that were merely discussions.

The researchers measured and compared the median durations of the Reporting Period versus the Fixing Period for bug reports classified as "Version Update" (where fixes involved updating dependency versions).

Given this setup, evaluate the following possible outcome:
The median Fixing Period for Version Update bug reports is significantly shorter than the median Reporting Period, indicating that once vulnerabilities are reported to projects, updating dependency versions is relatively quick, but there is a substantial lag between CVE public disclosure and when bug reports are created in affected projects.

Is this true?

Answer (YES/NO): YES